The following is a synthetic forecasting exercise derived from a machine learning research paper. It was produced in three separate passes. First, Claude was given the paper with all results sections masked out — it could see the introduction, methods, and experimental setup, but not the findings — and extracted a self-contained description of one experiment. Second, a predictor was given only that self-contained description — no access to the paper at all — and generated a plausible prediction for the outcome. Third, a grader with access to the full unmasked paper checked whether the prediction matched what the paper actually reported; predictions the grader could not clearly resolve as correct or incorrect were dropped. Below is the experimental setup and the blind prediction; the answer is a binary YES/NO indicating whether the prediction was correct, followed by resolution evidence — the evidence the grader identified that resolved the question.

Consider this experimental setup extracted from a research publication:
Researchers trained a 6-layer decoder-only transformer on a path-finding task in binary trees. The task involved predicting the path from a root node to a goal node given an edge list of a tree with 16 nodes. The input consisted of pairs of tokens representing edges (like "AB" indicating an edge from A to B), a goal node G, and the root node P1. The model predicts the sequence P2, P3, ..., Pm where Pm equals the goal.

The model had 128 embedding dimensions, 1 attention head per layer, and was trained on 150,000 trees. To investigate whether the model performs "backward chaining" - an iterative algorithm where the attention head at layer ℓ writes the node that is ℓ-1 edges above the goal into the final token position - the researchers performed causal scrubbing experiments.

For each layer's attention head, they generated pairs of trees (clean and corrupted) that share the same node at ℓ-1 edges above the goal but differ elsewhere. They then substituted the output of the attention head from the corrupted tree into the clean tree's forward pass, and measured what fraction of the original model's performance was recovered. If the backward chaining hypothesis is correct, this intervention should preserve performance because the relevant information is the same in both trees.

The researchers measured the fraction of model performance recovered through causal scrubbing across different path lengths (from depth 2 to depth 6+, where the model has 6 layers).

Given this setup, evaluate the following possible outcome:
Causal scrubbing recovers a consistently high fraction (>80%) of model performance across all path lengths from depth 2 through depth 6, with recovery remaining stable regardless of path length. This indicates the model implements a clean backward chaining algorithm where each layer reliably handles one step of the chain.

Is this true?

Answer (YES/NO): NO